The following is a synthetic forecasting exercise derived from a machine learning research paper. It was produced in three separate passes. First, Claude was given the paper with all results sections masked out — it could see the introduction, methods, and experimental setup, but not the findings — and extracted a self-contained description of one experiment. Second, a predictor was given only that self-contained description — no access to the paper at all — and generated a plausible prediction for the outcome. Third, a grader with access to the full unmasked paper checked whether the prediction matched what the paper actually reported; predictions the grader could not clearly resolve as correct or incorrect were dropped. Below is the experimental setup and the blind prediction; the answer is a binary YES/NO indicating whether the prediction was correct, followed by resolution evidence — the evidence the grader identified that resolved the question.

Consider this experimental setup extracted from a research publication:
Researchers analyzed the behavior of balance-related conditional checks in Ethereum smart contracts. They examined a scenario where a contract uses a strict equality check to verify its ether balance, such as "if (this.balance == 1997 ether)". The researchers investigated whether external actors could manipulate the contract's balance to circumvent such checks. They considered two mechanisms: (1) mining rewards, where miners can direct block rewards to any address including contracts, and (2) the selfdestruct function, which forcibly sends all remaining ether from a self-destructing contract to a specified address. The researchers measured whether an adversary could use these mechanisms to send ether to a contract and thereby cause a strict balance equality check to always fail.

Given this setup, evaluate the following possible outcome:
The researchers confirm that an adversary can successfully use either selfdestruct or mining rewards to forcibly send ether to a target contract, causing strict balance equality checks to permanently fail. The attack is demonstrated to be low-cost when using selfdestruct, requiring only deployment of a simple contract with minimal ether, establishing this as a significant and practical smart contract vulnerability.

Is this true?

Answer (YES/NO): NO